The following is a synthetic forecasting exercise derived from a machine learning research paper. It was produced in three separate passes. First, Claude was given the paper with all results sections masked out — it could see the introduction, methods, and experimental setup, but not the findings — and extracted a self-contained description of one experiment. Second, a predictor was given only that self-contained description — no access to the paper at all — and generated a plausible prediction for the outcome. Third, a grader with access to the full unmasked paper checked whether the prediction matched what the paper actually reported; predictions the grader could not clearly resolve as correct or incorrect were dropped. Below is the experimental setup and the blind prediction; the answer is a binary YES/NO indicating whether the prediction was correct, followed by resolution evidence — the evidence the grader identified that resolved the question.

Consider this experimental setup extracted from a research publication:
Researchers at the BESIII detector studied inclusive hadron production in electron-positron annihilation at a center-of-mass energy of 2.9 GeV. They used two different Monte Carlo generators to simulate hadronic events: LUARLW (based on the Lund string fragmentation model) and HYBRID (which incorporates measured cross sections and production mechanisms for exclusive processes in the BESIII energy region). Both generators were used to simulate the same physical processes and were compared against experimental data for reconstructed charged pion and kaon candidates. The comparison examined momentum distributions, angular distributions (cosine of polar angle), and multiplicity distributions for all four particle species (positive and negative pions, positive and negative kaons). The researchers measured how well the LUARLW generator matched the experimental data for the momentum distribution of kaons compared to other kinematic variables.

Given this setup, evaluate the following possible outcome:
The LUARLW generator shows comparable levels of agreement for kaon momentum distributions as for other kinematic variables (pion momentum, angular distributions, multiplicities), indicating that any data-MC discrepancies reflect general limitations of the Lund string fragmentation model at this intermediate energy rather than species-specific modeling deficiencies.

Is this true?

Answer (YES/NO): NO